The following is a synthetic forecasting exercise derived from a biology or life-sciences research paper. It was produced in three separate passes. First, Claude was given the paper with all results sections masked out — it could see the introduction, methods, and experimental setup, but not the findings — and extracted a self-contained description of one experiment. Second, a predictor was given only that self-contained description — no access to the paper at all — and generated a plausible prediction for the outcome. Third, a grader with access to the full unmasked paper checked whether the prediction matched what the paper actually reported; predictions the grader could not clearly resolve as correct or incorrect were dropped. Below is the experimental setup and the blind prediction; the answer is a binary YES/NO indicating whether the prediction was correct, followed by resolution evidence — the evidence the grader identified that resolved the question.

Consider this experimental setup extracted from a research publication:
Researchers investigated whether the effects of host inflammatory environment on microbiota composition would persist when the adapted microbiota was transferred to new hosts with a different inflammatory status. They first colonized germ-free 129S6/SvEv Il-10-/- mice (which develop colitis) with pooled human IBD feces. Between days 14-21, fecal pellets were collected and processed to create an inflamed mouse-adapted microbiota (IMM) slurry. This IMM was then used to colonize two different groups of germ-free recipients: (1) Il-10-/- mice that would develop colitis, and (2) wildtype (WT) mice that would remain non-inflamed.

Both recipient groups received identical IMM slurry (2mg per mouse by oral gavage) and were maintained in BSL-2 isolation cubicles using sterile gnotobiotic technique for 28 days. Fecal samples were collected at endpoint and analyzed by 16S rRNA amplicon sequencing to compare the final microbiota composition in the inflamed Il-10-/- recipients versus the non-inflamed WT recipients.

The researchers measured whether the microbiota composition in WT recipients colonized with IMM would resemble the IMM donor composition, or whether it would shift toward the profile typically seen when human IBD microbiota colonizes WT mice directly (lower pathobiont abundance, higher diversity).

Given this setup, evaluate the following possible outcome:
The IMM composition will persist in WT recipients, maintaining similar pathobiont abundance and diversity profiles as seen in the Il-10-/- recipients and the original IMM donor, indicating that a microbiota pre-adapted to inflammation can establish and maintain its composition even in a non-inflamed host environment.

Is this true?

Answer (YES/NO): YES